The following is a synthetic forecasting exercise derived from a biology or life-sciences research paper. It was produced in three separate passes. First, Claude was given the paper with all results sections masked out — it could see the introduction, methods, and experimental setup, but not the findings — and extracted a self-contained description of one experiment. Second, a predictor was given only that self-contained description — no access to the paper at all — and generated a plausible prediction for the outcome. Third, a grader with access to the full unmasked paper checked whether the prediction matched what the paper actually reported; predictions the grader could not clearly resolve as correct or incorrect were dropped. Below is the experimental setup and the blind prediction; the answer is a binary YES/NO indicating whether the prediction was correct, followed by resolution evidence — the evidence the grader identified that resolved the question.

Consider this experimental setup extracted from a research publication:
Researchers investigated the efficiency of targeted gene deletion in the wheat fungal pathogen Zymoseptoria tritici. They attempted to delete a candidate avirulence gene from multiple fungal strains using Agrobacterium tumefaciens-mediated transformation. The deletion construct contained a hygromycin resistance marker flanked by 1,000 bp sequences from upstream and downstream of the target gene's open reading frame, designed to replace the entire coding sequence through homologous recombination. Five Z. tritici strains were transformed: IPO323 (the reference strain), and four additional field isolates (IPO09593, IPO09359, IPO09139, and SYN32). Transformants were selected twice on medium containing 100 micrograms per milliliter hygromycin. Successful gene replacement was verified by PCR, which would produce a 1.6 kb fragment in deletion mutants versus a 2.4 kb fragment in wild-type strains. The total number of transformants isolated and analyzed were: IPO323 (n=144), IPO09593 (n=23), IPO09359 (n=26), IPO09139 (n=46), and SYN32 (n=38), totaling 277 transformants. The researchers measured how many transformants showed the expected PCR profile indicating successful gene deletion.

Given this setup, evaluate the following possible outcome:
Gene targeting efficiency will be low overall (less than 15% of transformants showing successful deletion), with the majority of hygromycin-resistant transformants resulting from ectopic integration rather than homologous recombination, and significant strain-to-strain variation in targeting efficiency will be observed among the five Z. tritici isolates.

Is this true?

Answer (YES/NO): YES